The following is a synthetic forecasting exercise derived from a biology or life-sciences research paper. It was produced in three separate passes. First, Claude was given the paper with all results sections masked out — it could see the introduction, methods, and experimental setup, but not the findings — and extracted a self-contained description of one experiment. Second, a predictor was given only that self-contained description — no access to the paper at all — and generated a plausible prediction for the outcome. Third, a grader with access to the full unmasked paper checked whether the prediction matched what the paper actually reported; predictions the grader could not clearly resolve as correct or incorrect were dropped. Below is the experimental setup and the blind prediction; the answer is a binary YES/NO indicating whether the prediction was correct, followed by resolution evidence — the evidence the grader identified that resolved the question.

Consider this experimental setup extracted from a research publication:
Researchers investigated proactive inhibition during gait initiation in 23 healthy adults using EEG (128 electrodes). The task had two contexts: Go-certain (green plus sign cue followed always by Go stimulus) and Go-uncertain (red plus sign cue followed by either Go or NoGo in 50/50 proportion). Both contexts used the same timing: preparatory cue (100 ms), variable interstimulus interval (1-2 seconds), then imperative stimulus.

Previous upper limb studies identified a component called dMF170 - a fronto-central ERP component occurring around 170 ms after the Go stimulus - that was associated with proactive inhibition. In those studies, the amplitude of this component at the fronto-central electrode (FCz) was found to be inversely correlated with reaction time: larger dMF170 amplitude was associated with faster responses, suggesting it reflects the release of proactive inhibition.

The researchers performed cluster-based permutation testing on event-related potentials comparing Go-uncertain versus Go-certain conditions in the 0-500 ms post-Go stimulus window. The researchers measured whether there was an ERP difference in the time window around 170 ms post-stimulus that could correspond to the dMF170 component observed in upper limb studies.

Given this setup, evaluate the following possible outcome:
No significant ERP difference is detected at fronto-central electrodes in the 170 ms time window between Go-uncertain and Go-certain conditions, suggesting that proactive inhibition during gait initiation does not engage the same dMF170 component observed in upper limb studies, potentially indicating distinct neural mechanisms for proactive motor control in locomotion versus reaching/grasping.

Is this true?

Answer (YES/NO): NO